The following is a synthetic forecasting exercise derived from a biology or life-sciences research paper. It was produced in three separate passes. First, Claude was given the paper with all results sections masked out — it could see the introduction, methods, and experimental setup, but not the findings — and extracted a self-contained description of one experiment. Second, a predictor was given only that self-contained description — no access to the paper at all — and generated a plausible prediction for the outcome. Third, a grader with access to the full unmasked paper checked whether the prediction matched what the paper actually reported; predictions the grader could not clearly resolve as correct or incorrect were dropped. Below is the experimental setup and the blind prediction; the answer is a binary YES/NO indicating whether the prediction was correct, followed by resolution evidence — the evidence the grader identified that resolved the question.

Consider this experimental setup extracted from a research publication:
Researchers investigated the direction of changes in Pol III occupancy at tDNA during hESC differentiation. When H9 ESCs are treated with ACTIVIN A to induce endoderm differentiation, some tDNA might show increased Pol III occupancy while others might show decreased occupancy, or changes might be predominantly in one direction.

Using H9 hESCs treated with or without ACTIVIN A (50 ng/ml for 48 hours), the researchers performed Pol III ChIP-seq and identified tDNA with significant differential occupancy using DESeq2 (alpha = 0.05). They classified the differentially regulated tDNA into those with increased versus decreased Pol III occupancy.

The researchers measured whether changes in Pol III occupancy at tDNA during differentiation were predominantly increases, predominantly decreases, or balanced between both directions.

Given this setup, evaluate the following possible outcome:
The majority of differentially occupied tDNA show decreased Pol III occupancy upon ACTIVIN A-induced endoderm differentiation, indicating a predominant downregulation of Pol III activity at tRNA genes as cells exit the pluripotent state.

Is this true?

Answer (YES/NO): NO